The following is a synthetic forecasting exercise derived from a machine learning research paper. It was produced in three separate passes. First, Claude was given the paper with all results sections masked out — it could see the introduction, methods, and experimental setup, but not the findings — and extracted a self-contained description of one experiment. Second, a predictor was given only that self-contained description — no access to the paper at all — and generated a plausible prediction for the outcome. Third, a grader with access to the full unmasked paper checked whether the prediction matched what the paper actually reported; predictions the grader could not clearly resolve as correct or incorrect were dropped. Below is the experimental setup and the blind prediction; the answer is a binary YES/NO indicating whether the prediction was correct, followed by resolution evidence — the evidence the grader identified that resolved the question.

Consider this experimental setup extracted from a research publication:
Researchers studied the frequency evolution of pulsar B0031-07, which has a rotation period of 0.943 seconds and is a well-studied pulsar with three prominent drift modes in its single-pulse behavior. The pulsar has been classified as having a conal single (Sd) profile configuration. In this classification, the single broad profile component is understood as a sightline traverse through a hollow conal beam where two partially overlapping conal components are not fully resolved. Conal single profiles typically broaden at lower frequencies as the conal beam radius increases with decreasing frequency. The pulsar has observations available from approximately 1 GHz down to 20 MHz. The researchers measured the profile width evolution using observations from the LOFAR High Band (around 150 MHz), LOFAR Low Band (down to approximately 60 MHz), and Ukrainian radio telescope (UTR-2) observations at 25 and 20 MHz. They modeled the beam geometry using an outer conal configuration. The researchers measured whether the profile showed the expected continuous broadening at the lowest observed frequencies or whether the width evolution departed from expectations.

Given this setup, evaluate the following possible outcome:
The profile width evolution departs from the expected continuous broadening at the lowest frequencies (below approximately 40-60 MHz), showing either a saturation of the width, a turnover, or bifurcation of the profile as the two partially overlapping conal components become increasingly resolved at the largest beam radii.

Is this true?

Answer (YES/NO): NO